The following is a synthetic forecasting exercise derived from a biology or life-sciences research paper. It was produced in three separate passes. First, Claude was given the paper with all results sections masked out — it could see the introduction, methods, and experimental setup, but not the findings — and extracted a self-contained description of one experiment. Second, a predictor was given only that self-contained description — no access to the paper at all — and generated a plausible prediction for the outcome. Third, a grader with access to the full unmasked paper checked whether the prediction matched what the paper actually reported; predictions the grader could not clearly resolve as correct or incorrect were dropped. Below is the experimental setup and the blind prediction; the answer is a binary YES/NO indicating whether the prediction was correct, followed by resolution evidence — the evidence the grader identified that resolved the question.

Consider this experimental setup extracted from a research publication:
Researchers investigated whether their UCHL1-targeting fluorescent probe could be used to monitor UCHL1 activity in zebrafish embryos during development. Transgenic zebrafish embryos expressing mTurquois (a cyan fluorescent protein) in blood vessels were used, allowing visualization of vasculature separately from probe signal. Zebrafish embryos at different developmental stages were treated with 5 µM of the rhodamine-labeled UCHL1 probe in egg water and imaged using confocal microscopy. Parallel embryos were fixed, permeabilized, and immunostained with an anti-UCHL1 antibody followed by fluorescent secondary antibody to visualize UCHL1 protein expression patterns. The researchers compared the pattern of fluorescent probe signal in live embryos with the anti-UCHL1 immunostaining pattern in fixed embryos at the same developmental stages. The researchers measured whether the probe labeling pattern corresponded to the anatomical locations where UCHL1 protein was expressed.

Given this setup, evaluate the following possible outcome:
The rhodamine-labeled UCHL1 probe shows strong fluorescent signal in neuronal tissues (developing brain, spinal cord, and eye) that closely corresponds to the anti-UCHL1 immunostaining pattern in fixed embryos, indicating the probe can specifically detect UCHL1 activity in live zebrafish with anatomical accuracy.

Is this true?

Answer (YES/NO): YES